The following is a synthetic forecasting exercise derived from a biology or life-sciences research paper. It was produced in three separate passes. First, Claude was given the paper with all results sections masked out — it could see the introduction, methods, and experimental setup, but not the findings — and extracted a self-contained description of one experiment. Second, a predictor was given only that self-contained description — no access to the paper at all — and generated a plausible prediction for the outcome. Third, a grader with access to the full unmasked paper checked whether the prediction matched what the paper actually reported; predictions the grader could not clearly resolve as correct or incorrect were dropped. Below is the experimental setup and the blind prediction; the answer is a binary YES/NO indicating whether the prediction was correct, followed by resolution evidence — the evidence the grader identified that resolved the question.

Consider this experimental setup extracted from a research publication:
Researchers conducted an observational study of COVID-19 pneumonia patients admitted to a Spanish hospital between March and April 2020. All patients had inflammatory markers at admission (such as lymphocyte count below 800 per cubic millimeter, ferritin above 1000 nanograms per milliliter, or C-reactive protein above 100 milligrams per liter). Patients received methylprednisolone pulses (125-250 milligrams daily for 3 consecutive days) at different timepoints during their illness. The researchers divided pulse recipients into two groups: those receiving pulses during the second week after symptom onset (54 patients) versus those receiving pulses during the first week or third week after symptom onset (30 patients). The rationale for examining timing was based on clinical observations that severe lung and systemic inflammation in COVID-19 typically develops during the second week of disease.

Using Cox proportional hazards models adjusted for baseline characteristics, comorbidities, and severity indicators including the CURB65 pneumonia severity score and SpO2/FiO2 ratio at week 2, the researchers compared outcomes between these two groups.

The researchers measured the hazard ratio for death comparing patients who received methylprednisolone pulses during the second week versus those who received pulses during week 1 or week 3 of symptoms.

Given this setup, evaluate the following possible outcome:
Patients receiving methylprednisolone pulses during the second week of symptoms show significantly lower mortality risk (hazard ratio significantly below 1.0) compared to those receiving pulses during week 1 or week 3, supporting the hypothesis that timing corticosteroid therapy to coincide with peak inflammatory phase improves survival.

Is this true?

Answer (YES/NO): NO